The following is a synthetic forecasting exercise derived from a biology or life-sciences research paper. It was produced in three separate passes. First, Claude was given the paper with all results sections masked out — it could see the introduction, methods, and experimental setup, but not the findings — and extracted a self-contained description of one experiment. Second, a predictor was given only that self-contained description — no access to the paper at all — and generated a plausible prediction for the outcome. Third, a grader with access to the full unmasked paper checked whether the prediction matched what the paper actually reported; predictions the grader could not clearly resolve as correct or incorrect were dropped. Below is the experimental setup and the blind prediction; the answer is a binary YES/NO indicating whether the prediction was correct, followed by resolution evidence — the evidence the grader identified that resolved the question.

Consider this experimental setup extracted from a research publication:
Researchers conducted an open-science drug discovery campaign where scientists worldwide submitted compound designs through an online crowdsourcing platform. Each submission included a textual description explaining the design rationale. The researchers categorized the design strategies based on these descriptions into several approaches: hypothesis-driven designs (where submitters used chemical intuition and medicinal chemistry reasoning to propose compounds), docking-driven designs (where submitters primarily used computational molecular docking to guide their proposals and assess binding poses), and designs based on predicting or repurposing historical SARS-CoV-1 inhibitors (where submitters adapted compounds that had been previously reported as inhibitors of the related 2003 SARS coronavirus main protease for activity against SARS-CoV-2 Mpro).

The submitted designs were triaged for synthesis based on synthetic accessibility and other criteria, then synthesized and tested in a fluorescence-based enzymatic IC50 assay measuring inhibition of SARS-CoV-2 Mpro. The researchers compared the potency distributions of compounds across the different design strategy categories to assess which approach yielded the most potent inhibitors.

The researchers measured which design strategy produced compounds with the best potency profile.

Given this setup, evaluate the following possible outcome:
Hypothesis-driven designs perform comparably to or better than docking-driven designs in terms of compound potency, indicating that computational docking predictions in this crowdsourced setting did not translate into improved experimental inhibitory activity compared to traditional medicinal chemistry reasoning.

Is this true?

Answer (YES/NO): YES